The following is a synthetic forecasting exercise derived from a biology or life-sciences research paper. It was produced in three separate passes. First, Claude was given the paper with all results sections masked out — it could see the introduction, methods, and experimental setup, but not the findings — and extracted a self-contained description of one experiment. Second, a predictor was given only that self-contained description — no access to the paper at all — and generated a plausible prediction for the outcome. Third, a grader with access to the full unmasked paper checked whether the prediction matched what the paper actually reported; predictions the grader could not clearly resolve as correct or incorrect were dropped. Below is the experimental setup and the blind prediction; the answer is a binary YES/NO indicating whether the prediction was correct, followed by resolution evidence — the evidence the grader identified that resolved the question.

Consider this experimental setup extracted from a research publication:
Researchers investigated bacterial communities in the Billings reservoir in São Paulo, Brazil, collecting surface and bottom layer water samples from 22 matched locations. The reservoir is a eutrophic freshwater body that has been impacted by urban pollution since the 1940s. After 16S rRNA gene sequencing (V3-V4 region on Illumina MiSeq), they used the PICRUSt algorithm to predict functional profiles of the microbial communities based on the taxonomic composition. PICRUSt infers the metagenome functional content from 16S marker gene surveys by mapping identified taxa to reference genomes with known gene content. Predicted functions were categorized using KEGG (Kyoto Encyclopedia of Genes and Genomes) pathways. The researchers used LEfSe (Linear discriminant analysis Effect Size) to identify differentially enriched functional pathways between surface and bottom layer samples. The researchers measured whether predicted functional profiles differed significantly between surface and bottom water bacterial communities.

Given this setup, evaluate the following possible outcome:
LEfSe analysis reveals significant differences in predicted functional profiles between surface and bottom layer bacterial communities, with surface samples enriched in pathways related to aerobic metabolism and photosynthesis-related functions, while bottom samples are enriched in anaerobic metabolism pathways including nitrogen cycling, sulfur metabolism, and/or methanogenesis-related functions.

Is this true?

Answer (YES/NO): NO